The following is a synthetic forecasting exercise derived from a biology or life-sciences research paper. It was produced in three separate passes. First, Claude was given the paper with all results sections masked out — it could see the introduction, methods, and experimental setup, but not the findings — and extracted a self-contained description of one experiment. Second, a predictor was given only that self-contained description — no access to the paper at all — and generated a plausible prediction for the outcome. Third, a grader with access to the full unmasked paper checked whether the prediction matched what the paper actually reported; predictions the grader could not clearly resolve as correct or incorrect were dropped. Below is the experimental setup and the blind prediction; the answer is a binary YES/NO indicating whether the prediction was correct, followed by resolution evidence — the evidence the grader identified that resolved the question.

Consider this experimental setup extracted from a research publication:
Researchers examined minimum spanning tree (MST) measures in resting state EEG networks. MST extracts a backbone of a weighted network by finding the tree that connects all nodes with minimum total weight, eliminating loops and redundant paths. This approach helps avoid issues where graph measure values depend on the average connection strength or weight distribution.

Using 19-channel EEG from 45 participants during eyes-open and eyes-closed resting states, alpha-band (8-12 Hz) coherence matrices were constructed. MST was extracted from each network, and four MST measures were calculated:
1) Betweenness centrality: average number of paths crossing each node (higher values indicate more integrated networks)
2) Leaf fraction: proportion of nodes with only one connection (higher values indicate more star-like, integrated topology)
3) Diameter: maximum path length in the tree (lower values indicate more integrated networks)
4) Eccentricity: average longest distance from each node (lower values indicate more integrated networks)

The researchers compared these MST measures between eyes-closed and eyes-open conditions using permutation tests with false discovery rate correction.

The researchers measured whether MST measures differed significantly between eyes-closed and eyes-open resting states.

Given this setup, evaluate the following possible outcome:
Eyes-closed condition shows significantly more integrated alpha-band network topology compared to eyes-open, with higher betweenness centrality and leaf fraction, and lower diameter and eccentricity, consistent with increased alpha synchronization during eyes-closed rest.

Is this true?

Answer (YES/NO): NO